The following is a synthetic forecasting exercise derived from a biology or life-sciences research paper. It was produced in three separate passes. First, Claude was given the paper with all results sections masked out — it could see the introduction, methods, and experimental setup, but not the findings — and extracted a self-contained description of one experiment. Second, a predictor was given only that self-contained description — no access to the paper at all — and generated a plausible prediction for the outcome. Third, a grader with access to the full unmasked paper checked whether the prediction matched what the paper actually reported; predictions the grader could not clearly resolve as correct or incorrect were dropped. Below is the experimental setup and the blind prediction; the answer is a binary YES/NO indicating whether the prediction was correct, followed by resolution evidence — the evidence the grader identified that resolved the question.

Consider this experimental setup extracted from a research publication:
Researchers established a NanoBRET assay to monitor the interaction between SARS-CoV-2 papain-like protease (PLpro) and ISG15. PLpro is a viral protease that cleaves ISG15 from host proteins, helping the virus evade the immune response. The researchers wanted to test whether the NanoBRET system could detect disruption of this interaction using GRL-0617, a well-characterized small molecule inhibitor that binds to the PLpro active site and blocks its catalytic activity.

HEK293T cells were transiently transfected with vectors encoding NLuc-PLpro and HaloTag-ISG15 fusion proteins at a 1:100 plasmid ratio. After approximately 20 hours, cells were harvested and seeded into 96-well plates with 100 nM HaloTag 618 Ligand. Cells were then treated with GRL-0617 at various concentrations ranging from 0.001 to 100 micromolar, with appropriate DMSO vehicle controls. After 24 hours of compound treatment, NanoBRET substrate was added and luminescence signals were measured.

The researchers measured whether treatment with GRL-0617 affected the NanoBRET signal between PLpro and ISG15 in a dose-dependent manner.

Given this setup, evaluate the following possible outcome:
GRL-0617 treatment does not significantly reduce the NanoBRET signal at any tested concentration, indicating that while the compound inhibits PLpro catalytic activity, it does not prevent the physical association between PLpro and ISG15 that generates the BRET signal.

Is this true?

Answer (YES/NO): NO